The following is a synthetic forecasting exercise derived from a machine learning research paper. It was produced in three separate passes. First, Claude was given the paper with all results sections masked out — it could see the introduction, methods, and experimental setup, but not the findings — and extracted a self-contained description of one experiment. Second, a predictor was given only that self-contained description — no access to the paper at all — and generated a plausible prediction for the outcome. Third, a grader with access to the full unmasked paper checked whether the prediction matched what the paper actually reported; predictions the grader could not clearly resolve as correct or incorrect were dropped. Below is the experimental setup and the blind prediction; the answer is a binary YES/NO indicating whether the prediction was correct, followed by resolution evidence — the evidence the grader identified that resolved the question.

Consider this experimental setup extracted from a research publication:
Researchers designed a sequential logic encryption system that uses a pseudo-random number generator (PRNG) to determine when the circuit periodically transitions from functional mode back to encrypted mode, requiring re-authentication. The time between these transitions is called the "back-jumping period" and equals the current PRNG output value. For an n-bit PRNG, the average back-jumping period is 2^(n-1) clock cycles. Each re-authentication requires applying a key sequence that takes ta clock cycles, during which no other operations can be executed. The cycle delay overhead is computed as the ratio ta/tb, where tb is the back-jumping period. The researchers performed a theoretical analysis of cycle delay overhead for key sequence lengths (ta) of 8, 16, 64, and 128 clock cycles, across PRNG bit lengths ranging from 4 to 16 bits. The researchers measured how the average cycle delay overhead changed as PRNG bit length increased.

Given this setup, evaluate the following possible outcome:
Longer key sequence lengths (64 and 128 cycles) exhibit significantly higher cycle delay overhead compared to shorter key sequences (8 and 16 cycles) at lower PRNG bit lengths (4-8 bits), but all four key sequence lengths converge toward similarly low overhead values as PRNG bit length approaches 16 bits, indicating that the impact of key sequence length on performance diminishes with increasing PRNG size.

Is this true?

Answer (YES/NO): YES